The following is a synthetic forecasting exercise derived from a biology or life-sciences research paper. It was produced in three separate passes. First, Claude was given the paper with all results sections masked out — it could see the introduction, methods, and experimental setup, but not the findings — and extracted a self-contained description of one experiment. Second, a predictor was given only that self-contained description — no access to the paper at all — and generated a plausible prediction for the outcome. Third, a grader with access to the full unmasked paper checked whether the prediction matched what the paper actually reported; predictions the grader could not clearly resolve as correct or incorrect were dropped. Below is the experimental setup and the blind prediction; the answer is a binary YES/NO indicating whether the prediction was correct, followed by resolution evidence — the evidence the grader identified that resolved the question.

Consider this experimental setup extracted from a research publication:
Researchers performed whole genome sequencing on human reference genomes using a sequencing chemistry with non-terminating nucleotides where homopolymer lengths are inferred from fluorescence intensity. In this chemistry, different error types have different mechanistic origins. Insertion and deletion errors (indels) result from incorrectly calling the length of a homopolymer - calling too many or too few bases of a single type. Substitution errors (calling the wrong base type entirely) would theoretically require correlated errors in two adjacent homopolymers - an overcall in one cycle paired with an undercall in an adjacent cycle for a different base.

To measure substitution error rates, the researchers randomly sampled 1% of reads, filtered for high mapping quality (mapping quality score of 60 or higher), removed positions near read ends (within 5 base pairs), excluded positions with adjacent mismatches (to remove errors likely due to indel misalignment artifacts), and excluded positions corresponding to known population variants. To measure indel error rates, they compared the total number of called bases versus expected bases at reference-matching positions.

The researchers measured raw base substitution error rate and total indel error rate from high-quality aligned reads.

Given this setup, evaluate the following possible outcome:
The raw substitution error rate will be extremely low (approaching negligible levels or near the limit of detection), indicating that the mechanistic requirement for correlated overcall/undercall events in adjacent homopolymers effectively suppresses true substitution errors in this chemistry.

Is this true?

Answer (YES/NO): YES